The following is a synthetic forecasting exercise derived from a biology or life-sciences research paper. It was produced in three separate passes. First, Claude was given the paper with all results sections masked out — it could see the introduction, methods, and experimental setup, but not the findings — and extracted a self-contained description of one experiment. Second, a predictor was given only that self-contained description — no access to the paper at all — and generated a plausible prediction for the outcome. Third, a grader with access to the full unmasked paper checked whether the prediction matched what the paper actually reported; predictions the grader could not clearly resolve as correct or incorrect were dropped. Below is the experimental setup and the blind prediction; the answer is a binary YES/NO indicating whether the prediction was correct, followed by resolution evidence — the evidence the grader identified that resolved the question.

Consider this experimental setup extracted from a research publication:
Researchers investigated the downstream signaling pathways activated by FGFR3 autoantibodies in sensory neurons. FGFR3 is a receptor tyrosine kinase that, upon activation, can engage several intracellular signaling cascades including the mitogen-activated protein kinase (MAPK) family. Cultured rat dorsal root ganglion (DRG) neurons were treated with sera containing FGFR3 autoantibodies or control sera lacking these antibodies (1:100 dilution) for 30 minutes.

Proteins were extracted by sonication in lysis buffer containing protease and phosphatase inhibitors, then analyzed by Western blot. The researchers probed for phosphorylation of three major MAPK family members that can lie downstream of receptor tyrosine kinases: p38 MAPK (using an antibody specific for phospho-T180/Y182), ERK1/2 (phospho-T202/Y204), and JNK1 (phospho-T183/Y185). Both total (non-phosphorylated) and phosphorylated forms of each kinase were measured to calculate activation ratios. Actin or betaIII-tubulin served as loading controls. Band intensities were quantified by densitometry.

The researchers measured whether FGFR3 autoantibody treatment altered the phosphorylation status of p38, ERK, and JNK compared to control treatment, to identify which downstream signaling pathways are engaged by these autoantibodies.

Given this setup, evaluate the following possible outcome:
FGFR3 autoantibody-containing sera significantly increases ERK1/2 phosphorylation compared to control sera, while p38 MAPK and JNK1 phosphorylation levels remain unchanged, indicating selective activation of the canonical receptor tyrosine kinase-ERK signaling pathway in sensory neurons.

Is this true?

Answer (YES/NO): NO